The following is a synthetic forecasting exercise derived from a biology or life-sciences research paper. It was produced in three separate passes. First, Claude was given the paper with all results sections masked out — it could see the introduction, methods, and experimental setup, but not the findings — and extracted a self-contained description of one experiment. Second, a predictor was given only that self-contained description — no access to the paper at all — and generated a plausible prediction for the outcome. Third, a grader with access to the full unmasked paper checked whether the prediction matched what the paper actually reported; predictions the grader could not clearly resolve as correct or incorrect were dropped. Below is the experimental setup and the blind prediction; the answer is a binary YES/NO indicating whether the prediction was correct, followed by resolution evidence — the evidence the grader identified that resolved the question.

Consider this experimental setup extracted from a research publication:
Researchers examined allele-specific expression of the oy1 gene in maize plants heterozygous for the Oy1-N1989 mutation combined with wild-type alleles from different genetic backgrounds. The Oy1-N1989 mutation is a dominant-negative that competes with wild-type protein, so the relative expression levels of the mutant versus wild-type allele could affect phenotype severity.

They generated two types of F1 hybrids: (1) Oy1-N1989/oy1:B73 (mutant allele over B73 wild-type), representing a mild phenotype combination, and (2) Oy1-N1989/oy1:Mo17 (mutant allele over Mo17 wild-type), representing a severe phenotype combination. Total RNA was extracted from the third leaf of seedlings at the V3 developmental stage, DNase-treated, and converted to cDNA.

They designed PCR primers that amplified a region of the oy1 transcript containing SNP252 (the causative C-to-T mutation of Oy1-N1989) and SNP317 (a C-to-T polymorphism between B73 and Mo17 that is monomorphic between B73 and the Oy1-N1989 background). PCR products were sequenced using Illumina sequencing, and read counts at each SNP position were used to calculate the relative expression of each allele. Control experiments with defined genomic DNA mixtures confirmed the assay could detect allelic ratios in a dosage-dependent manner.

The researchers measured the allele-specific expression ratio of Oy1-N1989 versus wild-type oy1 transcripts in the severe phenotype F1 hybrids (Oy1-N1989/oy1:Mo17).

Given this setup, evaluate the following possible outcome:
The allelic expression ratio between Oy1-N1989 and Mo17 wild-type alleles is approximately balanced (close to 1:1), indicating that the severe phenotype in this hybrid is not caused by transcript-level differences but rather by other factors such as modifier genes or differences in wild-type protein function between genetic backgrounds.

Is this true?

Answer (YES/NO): NO